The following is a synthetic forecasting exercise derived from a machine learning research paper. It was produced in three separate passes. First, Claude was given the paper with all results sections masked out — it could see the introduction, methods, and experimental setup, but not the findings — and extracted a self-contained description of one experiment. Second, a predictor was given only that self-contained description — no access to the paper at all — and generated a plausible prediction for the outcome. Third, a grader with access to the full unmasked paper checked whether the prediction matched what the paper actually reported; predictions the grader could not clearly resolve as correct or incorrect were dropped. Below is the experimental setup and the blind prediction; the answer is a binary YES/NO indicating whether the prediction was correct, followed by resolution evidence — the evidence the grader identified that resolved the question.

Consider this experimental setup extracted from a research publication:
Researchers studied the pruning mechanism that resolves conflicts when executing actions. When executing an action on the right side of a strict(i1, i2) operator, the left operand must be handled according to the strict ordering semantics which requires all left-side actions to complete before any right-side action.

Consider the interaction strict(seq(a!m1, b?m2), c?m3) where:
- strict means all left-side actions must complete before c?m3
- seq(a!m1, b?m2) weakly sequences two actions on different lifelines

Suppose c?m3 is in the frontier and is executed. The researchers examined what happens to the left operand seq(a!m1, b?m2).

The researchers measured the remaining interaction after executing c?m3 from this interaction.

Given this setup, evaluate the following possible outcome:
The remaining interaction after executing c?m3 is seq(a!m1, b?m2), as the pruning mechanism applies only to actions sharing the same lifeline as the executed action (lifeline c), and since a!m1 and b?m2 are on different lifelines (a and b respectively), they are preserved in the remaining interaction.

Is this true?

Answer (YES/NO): NO